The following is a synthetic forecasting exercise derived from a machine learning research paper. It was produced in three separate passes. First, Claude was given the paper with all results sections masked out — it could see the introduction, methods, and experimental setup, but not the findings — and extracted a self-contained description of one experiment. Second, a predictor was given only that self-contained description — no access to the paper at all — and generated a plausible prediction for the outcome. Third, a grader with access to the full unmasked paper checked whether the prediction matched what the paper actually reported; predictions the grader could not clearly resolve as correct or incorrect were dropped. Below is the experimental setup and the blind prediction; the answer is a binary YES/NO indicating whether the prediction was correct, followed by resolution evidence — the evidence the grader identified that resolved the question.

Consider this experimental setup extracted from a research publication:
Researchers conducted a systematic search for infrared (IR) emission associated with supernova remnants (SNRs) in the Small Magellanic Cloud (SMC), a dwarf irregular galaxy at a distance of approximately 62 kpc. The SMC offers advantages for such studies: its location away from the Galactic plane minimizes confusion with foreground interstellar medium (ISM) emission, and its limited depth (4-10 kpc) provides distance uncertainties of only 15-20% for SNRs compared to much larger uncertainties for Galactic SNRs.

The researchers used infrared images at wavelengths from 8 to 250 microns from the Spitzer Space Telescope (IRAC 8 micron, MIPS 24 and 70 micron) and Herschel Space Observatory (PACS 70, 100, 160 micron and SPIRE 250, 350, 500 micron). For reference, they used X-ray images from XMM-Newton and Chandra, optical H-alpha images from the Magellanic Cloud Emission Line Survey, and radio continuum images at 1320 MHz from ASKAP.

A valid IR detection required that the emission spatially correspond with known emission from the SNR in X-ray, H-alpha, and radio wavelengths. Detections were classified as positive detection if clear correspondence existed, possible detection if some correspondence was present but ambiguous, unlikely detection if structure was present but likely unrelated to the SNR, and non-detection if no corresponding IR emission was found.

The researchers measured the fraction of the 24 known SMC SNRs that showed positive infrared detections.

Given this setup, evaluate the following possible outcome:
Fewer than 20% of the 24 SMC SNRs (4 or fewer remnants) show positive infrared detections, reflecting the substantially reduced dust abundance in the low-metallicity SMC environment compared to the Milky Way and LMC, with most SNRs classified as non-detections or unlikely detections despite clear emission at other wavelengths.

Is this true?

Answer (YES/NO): NO